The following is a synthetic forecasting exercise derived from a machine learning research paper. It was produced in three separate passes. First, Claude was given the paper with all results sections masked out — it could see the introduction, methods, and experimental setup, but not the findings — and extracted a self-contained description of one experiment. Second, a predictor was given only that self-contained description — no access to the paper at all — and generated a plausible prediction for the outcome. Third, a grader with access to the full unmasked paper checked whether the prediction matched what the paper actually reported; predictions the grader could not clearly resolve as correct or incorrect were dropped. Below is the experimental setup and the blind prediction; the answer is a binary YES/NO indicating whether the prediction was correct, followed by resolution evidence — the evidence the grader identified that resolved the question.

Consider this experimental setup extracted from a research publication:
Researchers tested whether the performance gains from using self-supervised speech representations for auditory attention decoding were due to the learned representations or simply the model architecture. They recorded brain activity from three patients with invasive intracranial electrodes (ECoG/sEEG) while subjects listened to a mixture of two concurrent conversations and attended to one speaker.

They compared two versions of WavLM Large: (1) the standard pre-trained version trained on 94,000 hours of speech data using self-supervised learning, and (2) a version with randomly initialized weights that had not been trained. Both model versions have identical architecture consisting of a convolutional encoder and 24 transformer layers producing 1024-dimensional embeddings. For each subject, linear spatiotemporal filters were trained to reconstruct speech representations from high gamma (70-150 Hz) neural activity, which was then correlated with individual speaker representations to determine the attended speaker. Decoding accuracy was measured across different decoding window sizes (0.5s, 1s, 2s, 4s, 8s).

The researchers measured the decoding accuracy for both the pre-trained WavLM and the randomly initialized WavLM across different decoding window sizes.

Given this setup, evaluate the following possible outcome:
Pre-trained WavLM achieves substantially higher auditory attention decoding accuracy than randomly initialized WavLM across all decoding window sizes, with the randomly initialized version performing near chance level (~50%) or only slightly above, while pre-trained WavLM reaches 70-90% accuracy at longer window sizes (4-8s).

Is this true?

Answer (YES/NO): NO